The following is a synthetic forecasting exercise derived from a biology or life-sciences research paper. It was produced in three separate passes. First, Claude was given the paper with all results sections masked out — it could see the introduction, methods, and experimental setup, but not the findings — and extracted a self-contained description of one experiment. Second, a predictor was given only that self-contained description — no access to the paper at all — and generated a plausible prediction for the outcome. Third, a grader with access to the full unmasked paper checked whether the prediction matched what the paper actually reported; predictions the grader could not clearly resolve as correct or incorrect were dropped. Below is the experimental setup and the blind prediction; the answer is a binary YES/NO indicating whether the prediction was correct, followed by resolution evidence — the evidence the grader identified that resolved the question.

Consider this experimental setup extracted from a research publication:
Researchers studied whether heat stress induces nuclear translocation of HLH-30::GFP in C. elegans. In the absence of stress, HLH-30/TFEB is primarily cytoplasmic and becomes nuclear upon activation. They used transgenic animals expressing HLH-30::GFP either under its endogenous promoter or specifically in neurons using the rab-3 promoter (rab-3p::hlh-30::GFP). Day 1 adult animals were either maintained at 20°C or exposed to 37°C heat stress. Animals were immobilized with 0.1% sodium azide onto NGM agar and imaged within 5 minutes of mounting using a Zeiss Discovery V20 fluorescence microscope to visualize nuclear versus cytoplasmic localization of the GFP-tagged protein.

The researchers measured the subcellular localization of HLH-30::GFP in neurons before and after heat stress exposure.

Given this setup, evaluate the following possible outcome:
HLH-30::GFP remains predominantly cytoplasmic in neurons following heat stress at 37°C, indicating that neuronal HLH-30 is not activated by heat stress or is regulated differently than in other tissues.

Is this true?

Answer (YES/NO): NO